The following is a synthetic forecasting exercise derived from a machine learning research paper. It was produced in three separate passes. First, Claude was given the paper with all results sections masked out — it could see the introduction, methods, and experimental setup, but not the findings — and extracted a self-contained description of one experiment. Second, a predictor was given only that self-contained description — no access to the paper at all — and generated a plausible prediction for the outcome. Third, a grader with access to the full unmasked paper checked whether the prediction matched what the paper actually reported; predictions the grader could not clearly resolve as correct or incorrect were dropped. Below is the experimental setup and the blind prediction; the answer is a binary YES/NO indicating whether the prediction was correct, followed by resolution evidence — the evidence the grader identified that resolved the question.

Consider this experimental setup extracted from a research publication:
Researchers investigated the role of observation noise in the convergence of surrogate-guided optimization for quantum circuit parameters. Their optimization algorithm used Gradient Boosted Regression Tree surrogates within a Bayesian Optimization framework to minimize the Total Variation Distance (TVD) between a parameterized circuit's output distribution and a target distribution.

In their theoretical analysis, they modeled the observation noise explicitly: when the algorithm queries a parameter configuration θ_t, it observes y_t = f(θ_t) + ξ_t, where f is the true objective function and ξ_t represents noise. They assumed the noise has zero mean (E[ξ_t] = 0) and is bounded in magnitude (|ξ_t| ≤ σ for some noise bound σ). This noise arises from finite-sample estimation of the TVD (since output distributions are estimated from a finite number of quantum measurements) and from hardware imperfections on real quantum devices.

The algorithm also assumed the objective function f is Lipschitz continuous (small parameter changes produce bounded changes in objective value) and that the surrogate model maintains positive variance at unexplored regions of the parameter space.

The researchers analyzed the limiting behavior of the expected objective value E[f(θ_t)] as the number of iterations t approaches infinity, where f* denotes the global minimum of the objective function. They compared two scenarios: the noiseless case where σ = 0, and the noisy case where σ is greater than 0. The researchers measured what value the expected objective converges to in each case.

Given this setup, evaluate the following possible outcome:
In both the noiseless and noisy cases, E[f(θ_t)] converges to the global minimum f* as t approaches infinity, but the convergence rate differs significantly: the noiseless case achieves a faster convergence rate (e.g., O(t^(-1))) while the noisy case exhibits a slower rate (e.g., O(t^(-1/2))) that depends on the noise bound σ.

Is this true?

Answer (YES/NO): NO